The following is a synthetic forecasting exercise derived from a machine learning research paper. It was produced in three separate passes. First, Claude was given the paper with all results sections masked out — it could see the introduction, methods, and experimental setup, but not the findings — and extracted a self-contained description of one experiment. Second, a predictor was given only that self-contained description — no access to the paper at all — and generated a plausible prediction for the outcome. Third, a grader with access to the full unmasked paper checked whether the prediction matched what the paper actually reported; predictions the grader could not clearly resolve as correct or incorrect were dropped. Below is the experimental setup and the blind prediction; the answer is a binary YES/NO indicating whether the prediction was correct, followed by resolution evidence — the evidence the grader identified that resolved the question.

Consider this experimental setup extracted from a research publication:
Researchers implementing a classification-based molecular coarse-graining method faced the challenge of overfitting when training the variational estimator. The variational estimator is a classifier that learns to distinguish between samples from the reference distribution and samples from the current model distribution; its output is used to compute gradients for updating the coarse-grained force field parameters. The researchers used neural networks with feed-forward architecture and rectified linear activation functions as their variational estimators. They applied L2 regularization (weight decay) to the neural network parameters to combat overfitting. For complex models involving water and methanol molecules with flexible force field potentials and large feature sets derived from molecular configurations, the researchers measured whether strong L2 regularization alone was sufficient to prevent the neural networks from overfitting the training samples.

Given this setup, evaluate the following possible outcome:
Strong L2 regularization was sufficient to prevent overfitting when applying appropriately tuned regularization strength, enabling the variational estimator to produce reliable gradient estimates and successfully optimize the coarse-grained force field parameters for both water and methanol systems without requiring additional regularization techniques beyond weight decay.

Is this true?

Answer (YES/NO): NO